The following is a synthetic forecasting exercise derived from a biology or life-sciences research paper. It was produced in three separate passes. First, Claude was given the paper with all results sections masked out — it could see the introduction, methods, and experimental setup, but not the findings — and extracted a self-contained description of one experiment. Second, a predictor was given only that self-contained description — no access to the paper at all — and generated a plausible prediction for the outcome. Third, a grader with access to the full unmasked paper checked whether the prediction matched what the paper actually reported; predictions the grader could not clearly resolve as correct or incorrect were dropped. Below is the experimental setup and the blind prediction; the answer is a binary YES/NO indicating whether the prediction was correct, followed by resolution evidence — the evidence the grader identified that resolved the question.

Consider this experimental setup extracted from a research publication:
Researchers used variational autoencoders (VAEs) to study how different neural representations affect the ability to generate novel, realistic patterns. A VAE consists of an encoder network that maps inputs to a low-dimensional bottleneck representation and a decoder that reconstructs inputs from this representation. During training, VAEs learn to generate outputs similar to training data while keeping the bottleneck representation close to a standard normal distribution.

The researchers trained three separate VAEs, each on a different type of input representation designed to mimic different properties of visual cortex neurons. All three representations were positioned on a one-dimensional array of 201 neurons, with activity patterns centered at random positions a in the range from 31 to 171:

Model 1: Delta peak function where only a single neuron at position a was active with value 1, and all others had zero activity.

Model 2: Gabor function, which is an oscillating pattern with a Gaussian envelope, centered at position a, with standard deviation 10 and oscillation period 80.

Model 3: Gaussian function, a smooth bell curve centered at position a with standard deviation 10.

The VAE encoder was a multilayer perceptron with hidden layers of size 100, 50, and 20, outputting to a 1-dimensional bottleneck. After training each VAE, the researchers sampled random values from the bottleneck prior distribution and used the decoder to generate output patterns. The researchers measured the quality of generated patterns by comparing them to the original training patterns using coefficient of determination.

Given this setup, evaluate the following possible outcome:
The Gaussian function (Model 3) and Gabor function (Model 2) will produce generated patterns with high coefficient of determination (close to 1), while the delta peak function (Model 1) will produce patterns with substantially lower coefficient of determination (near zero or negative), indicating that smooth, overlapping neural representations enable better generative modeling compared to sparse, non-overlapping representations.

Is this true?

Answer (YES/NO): NO